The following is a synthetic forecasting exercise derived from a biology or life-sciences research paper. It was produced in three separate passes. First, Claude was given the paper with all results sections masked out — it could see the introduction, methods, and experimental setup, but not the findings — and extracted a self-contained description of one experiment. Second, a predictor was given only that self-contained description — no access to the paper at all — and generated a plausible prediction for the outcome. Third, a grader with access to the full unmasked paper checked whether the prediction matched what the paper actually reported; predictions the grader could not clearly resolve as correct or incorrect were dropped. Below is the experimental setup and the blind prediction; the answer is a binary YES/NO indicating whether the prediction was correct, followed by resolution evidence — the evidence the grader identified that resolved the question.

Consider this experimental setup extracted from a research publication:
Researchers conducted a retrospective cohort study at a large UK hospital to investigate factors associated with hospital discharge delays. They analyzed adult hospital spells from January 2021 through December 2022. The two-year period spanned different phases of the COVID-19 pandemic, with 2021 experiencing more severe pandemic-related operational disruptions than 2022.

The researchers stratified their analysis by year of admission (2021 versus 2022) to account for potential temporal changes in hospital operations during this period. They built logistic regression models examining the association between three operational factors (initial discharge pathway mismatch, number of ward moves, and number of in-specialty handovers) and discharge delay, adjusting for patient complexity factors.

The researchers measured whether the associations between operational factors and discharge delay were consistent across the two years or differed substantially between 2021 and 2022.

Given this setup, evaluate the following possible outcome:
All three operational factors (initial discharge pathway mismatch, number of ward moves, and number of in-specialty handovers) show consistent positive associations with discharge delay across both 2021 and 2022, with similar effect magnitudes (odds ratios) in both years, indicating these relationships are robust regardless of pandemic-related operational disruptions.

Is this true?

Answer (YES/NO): NO